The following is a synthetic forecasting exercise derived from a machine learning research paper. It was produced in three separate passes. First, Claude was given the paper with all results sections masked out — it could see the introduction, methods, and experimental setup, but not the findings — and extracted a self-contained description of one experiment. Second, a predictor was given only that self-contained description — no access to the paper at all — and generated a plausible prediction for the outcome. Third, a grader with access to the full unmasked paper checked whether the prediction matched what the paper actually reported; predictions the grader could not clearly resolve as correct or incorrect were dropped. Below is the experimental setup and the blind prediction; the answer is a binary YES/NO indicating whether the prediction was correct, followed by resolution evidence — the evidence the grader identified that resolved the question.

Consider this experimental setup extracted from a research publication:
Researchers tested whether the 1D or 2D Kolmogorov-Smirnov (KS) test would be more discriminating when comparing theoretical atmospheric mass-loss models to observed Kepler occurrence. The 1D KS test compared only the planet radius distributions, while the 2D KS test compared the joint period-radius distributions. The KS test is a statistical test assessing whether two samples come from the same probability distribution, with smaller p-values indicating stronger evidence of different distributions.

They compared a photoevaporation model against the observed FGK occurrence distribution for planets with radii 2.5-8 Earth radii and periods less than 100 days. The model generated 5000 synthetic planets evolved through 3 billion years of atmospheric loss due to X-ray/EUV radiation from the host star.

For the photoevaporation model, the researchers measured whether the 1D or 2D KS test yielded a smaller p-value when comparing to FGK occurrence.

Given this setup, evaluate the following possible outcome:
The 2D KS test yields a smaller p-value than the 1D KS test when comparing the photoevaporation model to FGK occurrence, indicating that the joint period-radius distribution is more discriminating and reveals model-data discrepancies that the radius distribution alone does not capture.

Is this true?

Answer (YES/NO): YES